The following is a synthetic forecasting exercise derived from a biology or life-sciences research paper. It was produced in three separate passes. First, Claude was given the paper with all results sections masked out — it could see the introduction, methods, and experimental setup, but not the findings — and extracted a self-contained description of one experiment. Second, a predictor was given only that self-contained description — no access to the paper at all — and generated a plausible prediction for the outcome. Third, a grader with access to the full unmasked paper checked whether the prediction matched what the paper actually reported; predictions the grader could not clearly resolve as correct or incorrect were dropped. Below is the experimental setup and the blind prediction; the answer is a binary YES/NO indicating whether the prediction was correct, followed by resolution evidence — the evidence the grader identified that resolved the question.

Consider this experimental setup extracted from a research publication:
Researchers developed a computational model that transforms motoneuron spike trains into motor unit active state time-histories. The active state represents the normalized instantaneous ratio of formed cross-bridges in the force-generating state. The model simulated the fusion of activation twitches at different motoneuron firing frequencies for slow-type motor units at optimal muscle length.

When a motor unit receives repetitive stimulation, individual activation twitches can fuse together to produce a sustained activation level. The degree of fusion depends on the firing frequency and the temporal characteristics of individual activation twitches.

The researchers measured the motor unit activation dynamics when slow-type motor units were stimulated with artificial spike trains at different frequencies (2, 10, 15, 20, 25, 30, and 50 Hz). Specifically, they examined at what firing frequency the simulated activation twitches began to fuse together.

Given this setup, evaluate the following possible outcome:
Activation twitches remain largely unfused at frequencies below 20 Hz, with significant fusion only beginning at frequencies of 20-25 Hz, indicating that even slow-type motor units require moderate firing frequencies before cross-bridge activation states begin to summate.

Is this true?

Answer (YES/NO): NO